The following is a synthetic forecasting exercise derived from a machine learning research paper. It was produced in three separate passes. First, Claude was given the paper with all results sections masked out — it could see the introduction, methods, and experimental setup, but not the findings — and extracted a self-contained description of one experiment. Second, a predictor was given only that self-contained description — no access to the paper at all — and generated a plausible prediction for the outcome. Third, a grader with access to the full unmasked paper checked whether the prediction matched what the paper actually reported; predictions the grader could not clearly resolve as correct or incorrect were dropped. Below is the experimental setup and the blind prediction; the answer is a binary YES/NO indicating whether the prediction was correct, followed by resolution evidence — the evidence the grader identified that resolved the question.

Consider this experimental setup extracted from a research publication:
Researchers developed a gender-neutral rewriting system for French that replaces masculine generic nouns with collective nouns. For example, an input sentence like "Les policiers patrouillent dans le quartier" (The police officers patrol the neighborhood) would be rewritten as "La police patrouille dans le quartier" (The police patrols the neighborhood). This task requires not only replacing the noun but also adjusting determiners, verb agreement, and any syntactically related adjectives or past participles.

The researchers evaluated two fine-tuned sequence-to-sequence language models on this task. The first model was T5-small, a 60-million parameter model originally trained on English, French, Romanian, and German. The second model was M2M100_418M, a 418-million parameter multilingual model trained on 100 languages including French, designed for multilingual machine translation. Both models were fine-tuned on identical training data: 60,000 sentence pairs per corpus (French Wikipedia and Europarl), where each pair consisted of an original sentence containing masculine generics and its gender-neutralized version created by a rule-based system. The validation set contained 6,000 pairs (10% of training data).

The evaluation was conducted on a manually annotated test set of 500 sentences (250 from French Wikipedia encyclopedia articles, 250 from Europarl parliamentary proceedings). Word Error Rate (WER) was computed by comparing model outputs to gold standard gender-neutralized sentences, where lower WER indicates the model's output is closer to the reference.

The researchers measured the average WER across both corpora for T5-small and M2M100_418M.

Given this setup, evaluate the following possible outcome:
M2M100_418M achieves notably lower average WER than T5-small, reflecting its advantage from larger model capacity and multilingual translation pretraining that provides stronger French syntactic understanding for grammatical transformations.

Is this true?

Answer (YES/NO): NO